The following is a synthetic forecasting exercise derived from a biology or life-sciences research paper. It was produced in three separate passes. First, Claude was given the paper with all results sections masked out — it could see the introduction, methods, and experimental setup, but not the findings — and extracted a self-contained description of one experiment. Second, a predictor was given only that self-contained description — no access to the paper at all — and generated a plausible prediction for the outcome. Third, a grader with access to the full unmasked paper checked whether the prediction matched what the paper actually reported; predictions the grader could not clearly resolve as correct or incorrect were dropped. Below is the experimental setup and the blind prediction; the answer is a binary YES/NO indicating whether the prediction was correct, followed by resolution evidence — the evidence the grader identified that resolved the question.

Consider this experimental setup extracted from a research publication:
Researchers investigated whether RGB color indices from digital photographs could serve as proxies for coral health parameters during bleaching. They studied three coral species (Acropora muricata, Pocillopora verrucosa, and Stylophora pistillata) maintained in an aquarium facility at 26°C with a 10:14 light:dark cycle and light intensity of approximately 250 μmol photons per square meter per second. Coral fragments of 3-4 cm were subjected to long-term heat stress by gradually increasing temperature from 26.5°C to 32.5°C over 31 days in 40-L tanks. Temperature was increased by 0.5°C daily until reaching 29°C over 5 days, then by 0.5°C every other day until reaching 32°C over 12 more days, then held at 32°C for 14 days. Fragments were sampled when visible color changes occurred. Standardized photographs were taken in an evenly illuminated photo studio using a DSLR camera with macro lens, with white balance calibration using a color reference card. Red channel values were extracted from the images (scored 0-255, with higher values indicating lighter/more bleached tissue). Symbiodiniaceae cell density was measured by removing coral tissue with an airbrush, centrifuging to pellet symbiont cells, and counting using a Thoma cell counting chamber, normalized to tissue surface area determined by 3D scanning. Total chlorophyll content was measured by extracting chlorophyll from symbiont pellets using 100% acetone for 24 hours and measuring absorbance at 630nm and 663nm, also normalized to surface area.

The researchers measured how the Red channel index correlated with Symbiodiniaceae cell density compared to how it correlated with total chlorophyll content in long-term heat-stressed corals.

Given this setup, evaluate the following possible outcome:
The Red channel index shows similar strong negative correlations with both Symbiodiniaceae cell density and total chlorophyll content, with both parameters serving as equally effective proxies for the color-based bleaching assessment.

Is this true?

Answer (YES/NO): NO